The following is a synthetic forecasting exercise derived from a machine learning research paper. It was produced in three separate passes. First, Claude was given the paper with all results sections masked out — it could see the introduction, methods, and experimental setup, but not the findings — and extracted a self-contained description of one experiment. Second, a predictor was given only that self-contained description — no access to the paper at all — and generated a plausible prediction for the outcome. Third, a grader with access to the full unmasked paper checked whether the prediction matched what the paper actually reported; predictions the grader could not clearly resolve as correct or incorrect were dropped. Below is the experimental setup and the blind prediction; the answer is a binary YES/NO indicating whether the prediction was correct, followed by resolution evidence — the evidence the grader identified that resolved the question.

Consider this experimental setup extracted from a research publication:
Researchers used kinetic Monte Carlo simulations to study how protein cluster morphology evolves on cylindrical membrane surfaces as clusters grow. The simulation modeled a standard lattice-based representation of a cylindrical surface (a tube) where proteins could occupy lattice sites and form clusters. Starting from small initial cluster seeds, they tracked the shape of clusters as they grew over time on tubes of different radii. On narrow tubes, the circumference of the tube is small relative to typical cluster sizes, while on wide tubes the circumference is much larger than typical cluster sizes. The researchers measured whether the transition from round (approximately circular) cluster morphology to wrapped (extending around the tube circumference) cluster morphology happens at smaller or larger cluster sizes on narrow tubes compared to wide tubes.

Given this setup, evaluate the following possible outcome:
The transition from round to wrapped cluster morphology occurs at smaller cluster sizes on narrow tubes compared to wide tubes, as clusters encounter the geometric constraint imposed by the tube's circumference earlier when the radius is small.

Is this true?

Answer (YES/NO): YES